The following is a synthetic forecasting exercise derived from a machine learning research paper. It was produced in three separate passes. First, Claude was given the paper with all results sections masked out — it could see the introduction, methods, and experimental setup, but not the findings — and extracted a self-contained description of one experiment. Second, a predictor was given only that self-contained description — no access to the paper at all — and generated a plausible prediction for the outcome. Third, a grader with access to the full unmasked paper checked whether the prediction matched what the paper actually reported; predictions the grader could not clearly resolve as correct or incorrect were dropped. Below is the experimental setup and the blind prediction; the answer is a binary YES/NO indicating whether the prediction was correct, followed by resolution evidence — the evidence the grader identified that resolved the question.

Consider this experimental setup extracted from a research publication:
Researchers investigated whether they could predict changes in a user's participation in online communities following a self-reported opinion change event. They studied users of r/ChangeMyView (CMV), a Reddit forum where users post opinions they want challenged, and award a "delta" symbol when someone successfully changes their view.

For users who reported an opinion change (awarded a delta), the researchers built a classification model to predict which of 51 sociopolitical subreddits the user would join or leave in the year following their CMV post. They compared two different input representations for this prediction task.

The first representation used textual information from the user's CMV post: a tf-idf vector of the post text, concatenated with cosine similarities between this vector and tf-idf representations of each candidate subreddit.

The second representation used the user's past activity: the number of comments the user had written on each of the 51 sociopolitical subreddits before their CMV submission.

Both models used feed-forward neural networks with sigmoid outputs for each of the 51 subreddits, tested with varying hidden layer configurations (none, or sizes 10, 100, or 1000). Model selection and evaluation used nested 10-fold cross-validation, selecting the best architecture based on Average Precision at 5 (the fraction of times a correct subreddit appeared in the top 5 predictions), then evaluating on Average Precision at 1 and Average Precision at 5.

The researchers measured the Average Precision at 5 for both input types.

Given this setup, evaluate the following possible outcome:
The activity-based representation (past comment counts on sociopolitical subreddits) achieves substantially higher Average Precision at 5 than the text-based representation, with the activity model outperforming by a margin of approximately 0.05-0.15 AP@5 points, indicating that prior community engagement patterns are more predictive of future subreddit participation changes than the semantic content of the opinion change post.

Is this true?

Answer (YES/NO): NO